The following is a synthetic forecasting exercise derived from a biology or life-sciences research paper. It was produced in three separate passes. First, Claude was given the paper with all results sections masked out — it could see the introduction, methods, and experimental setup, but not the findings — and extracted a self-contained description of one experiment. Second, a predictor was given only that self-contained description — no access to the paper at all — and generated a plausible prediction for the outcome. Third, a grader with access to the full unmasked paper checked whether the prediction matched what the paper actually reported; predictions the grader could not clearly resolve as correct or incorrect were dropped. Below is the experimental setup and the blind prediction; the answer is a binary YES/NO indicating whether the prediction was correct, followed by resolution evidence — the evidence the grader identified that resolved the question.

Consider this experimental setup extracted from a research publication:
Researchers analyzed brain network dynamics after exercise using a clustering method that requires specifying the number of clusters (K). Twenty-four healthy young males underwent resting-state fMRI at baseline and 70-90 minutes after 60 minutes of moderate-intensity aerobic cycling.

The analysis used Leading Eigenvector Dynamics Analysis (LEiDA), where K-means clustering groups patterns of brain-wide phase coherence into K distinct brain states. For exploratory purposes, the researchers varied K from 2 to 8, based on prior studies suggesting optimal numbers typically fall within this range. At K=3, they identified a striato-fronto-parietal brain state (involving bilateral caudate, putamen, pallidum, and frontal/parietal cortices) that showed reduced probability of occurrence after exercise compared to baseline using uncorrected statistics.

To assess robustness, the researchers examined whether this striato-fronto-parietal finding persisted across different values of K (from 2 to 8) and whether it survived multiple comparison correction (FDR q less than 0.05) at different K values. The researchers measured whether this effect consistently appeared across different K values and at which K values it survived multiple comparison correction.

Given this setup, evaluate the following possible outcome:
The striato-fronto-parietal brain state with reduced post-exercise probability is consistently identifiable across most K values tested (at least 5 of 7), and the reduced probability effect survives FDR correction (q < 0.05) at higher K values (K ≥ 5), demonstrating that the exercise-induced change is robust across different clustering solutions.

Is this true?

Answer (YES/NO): NO